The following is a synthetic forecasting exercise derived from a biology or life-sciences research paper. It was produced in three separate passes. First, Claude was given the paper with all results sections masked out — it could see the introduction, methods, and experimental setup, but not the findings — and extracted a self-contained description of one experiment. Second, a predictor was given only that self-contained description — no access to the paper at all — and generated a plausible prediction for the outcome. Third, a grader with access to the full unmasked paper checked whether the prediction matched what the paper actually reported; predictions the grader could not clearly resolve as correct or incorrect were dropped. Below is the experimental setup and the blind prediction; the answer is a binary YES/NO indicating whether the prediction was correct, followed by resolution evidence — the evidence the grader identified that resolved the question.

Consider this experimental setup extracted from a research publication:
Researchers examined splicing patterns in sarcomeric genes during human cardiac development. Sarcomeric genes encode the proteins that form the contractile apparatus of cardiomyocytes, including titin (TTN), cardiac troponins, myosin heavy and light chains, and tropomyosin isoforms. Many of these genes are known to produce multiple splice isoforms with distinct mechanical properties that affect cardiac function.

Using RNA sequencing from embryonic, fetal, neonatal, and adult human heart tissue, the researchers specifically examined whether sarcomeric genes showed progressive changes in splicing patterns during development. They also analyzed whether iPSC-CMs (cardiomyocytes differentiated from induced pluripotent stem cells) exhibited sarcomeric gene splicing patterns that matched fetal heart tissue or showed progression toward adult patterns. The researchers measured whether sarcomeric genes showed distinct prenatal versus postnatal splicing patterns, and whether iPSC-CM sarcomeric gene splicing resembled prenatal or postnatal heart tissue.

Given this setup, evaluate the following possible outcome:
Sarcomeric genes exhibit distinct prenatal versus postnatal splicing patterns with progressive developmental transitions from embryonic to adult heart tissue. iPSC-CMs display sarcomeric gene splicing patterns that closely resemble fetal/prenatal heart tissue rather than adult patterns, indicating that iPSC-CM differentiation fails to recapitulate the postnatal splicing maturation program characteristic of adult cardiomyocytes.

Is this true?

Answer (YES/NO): YES